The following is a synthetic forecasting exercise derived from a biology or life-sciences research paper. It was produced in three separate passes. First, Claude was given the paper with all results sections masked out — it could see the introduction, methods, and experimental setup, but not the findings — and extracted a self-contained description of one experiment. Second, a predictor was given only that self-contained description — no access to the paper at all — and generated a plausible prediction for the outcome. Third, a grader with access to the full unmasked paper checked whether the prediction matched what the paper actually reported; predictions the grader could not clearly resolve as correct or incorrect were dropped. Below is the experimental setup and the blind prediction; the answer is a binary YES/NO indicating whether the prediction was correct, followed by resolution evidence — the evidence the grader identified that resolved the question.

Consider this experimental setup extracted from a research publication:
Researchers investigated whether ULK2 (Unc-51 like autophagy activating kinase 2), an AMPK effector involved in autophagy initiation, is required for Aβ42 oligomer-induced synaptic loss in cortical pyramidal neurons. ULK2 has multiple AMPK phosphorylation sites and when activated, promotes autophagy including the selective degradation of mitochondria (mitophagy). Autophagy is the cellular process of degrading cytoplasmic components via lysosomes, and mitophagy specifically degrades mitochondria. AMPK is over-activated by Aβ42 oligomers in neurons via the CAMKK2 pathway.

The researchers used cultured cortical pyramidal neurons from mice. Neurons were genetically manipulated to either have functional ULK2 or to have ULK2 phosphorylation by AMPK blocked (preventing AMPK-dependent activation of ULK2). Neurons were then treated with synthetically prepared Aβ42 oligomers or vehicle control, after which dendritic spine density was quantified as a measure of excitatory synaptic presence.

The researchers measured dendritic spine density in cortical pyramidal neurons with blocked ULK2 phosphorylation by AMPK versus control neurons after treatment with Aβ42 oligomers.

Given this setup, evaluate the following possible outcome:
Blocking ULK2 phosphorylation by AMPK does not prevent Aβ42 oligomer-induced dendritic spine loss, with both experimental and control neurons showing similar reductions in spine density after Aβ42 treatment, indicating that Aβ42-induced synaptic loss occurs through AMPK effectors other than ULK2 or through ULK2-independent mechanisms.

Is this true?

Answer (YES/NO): NO